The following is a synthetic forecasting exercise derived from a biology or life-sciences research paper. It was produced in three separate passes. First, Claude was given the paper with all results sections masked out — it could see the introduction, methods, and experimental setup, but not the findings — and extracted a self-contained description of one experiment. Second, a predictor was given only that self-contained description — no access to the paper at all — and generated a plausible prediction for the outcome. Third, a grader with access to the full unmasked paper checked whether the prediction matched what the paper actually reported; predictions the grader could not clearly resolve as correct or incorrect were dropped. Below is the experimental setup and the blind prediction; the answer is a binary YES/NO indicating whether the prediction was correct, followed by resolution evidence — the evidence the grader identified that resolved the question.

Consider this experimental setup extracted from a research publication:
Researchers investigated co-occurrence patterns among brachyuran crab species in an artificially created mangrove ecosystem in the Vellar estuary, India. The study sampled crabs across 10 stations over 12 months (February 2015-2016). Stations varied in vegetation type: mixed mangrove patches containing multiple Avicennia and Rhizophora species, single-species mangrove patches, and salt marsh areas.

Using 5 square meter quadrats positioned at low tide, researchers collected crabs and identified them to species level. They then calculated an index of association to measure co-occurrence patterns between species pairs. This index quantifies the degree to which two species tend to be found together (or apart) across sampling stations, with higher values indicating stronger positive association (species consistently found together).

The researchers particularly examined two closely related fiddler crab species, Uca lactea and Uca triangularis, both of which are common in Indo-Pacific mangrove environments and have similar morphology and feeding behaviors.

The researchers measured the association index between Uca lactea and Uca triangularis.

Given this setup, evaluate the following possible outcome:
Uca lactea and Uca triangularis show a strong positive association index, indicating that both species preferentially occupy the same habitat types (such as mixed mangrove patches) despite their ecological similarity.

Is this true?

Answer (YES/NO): YES